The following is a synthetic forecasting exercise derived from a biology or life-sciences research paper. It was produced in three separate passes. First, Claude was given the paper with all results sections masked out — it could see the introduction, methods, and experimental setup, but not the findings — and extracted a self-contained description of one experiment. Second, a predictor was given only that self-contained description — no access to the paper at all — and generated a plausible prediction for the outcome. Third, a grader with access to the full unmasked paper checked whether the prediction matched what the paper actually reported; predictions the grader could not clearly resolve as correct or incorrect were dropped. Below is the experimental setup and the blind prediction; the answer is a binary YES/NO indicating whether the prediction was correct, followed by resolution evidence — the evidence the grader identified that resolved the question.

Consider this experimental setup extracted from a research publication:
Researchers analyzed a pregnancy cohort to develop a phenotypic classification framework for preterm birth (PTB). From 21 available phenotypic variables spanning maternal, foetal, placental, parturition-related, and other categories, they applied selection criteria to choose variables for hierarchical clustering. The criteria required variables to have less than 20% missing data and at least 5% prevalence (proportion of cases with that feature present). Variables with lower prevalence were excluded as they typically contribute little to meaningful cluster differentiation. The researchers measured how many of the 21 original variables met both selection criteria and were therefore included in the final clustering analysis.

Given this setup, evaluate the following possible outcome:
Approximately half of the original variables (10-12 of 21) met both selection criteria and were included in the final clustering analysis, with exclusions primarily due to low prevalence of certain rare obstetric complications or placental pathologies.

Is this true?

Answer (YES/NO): NO